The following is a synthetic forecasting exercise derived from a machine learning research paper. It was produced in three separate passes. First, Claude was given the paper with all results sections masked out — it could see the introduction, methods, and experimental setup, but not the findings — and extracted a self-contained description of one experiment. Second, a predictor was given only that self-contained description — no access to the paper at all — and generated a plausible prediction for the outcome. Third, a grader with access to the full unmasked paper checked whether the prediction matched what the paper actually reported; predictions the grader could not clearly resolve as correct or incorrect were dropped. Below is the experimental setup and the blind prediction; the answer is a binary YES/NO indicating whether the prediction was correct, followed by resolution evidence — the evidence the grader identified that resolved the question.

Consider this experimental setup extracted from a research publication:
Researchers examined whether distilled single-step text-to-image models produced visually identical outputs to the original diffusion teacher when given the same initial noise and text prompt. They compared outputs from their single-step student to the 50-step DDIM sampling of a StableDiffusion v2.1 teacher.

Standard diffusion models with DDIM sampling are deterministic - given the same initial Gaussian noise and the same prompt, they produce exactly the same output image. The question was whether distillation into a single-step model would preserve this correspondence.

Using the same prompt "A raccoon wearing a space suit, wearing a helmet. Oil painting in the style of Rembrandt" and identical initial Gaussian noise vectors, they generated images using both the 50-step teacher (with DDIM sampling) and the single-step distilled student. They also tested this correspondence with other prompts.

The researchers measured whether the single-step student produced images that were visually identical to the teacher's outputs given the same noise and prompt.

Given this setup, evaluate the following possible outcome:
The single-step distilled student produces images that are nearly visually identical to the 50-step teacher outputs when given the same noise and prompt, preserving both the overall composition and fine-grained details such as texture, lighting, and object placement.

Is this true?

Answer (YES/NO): NO